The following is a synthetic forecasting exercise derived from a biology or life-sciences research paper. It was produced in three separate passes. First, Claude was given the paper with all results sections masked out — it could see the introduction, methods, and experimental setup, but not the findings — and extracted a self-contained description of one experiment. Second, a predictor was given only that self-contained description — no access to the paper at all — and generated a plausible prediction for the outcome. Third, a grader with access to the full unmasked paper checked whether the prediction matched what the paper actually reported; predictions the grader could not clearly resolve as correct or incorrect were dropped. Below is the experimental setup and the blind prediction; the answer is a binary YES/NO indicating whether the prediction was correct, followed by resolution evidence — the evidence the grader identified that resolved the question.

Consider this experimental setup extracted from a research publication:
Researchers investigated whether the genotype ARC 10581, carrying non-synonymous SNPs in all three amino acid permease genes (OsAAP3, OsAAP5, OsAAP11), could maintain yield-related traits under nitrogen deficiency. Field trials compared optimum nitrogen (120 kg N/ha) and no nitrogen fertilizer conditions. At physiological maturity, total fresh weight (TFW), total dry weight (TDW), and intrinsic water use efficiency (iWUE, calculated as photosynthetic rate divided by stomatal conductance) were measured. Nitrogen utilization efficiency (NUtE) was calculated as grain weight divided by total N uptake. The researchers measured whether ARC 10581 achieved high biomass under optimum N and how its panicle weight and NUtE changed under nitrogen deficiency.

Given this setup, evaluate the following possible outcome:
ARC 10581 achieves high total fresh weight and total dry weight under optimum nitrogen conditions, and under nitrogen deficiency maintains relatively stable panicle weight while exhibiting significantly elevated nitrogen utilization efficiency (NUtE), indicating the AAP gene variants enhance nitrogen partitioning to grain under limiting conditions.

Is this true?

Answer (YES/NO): NO